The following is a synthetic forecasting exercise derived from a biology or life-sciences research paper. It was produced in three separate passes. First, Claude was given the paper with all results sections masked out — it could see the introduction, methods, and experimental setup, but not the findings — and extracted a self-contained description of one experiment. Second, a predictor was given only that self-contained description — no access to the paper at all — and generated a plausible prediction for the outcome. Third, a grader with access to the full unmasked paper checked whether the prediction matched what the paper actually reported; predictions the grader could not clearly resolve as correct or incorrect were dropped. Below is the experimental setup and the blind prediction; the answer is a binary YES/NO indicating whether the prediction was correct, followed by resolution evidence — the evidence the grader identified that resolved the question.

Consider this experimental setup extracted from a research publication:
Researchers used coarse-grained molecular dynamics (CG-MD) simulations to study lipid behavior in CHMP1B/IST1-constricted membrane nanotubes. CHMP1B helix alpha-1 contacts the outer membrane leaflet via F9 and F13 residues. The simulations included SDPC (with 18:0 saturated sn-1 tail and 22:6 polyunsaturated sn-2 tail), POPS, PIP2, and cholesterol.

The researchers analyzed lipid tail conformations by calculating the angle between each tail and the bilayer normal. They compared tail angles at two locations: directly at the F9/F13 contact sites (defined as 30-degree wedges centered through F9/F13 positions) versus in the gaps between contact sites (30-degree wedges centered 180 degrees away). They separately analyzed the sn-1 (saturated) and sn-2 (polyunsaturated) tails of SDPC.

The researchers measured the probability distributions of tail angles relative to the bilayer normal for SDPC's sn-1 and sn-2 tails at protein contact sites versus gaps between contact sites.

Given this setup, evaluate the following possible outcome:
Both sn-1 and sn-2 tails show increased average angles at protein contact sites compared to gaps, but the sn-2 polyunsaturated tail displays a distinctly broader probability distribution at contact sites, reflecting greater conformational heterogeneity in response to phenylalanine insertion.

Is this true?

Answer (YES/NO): NO